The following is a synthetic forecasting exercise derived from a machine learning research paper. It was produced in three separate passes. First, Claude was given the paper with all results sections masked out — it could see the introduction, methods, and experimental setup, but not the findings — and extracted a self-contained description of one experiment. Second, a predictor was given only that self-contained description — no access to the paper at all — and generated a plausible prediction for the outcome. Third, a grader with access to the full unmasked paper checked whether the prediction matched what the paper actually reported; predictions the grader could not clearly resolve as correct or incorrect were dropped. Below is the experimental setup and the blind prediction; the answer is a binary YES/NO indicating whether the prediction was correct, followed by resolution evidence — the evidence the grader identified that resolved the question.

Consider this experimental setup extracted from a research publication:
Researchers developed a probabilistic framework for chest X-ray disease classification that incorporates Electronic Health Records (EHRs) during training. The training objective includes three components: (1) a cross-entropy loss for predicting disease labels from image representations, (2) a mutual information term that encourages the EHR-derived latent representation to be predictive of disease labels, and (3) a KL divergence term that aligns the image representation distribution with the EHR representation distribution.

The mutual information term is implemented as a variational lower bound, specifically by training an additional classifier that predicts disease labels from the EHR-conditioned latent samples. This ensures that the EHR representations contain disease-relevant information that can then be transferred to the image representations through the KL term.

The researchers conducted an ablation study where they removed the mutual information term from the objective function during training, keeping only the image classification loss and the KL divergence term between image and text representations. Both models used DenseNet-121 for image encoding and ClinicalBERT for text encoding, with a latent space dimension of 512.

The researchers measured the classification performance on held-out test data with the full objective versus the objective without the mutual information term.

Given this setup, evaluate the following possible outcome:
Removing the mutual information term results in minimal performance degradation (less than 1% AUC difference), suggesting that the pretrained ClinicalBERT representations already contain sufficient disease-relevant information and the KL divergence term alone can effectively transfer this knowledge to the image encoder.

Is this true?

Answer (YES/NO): NO